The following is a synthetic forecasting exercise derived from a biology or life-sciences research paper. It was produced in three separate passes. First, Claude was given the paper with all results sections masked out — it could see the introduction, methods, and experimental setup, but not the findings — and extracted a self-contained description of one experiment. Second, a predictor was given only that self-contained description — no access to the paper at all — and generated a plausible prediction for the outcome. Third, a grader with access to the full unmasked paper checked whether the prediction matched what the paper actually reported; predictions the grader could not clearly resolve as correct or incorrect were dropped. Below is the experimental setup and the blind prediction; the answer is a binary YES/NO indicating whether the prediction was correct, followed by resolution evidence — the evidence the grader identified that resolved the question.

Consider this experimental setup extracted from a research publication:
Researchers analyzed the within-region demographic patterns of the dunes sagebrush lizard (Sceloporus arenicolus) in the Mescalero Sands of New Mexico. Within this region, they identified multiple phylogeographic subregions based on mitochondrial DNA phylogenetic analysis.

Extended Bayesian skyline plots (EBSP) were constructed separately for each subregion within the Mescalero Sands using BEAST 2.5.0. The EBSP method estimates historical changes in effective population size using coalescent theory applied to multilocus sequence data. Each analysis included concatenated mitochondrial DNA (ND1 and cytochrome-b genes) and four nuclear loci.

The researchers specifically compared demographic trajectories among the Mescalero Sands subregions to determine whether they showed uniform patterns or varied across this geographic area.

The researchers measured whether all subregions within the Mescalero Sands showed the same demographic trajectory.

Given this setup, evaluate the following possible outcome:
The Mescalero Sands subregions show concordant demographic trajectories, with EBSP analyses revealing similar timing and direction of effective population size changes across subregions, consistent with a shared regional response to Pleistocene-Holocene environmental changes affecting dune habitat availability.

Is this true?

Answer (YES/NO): NO